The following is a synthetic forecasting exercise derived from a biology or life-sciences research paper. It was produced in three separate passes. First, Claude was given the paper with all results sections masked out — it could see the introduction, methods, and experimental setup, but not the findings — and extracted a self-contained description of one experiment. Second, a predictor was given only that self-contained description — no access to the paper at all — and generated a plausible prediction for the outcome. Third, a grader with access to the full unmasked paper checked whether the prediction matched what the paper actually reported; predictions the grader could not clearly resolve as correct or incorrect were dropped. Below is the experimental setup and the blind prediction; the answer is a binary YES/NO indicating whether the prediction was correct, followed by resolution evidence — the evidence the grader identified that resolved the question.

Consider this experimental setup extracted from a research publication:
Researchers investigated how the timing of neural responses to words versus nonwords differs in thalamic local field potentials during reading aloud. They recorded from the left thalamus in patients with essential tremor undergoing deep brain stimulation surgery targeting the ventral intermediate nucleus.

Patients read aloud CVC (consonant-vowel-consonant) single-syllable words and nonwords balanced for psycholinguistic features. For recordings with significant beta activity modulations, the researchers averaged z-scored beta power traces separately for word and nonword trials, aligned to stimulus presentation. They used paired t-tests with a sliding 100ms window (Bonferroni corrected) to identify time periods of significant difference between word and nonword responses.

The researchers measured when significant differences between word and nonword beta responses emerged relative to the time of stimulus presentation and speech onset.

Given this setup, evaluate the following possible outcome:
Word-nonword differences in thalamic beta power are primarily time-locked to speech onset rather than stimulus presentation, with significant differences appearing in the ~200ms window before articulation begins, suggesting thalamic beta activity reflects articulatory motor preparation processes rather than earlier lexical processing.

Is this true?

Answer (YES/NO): NO